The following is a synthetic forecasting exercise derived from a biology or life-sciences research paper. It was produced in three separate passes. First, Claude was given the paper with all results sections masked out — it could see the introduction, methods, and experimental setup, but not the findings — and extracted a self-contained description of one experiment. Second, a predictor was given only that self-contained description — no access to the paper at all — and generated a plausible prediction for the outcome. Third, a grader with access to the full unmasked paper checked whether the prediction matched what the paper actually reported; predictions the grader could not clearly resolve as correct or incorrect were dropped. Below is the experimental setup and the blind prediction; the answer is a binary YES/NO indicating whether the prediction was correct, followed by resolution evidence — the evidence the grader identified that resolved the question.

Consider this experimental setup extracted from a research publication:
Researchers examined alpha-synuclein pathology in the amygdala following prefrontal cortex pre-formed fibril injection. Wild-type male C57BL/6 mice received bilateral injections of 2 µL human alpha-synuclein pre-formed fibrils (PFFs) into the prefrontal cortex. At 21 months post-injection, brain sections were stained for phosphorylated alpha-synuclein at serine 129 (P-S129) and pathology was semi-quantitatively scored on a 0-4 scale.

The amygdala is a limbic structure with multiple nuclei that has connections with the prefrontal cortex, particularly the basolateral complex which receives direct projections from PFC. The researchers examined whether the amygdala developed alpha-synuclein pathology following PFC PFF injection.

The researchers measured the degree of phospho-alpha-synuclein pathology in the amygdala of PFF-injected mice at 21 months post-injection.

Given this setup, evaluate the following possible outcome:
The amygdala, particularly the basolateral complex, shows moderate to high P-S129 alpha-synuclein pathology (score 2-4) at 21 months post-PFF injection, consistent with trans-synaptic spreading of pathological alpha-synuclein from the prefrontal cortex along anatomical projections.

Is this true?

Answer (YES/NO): YES